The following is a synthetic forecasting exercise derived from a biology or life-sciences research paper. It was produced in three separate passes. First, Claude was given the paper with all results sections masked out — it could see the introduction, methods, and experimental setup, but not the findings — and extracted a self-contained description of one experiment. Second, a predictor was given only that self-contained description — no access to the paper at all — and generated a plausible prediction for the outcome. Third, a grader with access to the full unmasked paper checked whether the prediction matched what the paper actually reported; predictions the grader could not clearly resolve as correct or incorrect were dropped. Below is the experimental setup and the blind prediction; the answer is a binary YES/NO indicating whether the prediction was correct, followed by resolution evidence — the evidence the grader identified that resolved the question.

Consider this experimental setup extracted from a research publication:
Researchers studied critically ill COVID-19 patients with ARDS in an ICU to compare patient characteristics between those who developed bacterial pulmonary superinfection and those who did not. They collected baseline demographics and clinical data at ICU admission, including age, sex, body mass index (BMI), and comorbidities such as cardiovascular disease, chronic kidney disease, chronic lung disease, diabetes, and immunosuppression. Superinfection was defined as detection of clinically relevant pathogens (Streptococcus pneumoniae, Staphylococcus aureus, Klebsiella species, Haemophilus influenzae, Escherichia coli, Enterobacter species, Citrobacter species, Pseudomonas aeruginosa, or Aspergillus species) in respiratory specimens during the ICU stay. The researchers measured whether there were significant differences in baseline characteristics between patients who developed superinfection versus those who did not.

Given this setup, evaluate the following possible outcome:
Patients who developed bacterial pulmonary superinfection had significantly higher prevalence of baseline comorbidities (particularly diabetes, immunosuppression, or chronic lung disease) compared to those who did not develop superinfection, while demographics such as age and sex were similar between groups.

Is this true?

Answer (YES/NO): NO